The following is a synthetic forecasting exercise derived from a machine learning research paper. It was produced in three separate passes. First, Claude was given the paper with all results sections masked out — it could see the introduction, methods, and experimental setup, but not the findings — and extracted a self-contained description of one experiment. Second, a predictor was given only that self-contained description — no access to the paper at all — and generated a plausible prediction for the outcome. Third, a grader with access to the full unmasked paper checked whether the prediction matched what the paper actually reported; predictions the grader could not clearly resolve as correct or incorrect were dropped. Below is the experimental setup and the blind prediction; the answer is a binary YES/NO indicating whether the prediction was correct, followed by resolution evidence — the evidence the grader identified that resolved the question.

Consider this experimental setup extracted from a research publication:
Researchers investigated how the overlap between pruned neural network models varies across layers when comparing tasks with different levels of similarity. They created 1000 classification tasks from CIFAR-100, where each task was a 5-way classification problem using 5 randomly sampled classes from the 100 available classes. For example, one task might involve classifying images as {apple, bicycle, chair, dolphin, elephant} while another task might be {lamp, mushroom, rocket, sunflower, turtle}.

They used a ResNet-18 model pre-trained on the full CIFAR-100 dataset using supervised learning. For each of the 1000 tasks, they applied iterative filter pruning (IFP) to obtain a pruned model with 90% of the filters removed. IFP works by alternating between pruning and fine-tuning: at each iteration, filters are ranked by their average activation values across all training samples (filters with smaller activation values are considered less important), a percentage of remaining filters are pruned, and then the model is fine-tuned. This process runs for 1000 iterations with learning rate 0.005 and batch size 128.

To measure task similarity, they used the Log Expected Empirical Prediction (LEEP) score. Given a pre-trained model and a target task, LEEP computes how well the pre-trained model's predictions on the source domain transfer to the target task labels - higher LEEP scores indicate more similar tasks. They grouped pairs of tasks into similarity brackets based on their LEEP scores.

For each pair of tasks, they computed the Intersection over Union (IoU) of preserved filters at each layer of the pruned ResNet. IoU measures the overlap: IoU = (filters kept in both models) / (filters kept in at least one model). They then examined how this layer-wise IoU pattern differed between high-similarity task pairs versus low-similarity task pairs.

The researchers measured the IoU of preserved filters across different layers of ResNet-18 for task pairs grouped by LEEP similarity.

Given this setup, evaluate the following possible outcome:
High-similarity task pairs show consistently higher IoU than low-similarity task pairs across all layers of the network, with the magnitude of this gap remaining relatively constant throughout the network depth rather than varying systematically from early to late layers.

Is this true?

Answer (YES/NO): NO